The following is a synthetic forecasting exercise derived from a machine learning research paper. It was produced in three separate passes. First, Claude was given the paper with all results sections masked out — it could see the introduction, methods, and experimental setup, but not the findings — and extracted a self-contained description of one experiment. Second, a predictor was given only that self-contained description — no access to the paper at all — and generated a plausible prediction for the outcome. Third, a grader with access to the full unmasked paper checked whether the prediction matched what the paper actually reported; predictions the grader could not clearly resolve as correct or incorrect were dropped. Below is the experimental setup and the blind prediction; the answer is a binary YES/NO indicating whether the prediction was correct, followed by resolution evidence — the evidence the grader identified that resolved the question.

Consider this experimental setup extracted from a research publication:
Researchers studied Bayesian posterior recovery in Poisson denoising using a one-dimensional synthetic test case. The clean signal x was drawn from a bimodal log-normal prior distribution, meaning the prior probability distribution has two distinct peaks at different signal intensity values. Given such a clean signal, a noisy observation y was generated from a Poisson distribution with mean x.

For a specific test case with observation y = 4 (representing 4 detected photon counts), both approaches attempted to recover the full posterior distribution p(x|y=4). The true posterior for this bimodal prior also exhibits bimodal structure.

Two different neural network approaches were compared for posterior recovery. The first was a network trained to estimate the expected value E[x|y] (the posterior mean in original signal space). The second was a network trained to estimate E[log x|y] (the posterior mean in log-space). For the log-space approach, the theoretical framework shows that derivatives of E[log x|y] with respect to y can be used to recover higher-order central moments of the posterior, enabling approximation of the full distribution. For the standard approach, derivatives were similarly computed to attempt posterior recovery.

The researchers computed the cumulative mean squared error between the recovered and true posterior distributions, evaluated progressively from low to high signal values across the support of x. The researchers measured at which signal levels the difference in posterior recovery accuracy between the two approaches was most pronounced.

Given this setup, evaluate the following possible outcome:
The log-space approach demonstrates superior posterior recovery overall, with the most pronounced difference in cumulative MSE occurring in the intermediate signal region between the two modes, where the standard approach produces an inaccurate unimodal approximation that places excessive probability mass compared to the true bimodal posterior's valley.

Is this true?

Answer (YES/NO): NO